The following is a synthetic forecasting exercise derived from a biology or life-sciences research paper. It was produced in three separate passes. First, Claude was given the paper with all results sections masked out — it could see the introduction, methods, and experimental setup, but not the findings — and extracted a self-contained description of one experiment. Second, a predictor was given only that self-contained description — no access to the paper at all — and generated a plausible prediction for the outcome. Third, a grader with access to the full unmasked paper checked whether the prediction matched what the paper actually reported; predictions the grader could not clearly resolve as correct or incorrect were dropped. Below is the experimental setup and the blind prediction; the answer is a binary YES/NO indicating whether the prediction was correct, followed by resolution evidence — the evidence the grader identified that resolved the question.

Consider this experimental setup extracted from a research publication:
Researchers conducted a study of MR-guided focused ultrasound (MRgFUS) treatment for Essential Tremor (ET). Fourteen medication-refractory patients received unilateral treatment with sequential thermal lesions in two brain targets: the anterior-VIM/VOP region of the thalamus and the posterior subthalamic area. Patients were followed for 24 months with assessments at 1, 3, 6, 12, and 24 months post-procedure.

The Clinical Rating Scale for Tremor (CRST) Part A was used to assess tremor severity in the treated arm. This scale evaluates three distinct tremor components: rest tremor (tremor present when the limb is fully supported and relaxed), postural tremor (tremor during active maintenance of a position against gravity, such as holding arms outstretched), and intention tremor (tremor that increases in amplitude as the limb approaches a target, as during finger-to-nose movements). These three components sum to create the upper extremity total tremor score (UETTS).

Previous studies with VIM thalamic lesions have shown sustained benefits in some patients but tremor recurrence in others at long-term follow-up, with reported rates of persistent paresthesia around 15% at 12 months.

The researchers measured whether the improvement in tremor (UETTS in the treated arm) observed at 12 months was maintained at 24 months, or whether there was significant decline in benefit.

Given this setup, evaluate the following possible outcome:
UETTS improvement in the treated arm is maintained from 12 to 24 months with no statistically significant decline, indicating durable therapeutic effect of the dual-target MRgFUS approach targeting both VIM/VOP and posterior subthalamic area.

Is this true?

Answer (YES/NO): YES